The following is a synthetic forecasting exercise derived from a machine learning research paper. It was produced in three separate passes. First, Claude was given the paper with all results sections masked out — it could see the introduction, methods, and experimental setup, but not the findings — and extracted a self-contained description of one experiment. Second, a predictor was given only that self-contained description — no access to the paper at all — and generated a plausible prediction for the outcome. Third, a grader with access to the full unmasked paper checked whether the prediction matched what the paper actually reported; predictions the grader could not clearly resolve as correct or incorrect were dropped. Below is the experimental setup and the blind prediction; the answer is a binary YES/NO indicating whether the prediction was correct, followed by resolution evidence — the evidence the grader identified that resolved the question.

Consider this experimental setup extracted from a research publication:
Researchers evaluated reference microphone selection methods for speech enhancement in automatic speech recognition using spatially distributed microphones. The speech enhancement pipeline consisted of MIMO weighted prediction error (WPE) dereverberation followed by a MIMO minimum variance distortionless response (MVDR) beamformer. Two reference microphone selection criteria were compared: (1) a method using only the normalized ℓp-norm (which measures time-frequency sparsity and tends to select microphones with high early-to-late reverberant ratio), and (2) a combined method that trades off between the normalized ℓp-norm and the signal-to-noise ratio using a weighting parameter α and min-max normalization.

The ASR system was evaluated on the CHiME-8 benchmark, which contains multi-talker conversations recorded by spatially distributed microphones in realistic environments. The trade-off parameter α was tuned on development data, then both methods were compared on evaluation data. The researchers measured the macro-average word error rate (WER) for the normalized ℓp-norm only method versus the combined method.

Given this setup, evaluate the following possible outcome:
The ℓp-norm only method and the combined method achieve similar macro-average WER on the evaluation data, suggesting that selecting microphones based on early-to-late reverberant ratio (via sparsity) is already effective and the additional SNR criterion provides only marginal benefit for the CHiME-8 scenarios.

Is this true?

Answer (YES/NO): NO